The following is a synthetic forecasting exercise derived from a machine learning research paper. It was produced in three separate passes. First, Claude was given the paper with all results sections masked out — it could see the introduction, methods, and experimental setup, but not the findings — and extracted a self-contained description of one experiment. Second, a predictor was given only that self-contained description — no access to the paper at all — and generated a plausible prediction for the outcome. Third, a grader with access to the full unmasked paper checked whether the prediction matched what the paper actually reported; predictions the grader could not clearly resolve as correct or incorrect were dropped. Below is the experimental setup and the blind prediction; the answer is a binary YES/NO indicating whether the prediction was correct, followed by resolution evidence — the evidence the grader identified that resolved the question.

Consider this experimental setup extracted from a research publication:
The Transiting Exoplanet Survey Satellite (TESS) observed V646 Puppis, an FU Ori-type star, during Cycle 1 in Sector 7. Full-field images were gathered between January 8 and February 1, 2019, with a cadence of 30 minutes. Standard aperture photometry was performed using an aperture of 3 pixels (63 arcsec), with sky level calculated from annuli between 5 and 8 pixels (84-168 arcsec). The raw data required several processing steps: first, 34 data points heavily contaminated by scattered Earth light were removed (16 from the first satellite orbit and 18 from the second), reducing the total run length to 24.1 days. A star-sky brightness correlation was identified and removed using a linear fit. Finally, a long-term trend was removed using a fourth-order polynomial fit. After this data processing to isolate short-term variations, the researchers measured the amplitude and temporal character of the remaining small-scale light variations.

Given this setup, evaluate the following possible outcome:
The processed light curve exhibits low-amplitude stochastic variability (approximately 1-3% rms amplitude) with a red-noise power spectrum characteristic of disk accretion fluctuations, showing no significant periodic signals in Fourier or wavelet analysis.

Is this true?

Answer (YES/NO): NO